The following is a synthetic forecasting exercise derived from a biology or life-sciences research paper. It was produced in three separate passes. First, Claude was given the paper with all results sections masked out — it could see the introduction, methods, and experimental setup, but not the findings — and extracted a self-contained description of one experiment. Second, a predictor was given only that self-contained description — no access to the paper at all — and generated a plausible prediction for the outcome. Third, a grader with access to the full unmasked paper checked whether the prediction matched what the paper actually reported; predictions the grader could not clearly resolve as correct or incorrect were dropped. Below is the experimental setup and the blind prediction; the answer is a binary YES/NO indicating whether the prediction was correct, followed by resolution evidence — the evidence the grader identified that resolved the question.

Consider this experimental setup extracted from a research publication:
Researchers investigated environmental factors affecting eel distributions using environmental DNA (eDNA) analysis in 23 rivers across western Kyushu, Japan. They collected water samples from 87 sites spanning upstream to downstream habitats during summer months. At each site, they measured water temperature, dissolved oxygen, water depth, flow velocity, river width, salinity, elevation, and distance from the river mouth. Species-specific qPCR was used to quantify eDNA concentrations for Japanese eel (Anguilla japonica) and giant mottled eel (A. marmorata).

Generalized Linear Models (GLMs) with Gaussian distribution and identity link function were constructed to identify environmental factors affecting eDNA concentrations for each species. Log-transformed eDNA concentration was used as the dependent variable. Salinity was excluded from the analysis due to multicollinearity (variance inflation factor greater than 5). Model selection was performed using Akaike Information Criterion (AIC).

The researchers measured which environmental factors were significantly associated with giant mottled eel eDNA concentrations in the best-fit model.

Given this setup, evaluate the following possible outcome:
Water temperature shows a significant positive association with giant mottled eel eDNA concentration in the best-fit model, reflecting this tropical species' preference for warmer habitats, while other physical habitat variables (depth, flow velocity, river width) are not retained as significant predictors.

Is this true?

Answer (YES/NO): NO